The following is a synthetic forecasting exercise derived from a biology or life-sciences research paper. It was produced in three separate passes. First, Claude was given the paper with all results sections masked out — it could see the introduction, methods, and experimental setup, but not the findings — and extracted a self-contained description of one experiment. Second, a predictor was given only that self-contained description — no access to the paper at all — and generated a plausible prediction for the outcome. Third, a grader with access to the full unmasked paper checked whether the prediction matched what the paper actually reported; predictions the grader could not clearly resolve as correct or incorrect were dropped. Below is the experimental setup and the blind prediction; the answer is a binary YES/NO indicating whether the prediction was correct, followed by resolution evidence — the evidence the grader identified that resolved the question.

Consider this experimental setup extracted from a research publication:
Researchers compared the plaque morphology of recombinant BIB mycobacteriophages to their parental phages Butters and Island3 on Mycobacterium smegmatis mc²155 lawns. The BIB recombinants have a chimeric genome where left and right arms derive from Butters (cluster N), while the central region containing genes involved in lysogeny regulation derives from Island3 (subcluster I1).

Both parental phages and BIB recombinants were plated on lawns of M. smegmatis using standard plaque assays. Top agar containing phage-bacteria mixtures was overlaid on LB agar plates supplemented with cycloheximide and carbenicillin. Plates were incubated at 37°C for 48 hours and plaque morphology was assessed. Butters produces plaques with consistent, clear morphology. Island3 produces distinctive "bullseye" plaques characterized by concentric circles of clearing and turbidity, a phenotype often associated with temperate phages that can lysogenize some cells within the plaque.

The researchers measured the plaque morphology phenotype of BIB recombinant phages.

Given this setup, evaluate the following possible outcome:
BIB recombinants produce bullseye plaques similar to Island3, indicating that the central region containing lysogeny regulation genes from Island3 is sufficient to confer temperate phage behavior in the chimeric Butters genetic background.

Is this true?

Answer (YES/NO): NO